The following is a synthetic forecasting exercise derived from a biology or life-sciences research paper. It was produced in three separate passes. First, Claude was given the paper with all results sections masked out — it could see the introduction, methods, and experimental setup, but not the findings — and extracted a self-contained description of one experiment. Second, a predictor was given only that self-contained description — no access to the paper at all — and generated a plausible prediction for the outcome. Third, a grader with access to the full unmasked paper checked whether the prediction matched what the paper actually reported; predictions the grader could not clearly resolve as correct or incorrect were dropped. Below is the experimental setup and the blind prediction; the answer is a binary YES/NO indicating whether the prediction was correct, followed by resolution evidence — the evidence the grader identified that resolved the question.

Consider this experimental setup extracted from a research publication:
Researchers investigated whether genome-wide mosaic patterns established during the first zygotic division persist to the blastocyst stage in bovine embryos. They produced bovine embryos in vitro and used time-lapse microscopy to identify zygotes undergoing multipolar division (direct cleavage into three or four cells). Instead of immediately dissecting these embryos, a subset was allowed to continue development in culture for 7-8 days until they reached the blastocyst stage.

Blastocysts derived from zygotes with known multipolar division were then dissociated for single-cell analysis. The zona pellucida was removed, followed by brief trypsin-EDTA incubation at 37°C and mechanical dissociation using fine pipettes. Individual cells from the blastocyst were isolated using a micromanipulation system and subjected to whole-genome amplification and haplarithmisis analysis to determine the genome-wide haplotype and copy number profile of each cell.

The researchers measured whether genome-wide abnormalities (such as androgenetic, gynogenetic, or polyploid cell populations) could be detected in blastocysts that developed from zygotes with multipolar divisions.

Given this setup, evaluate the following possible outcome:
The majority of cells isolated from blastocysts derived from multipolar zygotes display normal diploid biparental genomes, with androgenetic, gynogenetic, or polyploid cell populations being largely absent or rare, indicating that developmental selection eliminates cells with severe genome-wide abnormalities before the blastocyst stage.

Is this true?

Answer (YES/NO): NO